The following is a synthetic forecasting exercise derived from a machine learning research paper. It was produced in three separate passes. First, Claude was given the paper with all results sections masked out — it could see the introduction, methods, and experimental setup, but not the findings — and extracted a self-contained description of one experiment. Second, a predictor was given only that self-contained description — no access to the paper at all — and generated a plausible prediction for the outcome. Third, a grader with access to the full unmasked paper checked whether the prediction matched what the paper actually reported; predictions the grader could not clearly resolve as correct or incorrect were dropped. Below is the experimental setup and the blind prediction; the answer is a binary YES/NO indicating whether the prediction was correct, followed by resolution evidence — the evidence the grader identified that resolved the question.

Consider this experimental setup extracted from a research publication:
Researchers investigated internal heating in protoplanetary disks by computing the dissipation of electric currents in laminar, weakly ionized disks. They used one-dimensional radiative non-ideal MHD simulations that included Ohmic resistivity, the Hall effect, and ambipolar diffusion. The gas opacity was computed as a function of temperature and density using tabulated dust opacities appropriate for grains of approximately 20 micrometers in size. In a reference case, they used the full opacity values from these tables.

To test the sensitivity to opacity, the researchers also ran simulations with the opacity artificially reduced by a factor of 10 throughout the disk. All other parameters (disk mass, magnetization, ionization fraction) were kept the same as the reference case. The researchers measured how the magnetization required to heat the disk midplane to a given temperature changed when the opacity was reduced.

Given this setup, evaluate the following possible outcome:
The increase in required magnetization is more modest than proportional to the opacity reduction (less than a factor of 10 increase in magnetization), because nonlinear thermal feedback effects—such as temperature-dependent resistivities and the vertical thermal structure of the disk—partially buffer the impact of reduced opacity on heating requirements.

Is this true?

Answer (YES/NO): NO